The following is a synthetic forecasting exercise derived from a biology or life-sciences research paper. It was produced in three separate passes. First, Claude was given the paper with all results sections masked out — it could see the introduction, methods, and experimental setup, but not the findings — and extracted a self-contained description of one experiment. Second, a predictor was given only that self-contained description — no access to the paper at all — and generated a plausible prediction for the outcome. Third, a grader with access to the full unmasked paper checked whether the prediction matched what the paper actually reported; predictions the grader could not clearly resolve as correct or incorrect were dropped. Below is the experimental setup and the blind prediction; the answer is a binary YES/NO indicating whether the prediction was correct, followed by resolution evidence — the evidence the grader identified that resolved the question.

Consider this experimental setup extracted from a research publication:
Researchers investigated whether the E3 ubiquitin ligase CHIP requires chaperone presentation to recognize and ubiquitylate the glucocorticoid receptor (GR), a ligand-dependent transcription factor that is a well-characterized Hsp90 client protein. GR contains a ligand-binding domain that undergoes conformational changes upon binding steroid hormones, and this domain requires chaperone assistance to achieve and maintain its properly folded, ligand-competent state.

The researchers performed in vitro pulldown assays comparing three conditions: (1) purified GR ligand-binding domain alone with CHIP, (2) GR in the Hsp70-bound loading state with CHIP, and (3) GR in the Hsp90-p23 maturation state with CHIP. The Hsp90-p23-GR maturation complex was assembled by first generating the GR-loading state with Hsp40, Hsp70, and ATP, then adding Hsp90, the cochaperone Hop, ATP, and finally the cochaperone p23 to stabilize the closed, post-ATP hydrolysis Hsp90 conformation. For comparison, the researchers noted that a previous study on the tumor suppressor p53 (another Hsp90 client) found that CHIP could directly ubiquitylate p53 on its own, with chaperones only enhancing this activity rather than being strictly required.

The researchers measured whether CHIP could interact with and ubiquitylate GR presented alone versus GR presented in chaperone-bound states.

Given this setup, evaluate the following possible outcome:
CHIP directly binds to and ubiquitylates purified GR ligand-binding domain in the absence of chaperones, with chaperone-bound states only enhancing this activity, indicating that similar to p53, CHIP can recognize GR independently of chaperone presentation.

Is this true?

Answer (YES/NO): NO